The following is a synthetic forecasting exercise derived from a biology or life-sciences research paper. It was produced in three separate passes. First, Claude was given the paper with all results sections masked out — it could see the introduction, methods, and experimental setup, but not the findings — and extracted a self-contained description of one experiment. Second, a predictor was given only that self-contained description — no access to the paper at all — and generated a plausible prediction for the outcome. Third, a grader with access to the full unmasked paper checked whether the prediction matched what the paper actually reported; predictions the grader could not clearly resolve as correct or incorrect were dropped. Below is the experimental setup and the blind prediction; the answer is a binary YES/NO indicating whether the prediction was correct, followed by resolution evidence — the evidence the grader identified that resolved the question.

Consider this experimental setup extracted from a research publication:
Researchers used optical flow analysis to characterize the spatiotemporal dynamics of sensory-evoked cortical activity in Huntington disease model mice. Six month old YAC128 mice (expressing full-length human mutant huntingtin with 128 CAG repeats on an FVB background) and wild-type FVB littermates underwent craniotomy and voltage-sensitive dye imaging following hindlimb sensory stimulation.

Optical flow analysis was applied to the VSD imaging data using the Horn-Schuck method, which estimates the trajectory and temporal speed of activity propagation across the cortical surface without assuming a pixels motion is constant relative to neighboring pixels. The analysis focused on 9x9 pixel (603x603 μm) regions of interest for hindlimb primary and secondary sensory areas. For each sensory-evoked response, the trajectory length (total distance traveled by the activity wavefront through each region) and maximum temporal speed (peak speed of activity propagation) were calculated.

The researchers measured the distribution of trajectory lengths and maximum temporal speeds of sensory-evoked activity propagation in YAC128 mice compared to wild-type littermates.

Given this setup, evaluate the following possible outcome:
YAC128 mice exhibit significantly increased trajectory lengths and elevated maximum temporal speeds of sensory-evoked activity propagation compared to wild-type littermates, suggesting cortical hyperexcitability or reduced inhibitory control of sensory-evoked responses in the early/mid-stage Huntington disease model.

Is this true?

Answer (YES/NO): YES